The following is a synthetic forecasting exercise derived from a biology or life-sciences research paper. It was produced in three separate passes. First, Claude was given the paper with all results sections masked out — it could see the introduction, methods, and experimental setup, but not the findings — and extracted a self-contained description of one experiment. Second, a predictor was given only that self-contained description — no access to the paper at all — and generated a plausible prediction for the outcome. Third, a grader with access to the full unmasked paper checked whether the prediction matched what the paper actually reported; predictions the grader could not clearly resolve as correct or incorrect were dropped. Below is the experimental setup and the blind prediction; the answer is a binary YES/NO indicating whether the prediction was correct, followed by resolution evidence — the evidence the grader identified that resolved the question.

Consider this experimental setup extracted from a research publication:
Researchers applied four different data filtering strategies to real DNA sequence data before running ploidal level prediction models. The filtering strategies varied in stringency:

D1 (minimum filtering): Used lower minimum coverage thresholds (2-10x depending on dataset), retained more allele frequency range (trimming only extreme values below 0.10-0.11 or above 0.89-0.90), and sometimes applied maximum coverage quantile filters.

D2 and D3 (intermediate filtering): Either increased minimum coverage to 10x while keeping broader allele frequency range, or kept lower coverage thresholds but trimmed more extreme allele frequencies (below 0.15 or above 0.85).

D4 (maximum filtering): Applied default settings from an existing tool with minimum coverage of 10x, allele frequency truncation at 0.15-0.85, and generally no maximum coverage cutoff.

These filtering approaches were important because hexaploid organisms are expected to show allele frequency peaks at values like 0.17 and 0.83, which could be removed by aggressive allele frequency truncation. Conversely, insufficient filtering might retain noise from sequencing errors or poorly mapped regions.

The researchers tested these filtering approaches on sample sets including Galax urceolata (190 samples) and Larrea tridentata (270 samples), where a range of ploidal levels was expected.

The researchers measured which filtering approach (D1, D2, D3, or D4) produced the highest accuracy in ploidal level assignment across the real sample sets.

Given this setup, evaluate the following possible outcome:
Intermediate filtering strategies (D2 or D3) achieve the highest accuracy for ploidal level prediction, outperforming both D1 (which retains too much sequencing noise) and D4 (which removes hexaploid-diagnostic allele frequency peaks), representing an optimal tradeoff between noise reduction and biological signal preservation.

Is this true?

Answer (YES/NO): NO